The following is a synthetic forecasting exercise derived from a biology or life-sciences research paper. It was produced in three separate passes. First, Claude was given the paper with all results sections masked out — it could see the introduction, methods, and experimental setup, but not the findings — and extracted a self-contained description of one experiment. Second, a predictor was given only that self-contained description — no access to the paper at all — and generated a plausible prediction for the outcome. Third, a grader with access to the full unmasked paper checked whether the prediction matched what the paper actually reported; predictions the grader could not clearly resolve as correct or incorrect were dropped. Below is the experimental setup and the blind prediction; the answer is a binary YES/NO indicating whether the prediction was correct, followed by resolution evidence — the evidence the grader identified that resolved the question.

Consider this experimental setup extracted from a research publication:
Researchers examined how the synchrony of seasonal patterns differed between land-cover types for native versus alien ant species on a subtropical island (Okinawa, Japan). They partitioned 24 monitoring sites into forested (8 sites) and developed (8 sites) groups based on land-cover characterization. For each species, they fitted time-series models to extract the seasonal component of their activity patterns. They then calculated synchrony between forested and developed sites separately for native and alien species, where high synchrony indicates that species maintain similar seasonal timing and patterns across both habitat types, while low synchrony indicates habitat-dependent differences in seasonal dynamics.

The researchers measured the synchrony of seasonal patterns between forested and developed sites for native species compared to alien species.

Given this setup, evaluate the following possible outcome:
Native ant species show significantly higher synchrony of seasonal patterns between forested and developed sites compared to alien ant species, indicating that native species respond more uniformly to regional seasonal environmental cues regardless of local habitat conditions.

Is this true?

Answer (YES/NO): NO